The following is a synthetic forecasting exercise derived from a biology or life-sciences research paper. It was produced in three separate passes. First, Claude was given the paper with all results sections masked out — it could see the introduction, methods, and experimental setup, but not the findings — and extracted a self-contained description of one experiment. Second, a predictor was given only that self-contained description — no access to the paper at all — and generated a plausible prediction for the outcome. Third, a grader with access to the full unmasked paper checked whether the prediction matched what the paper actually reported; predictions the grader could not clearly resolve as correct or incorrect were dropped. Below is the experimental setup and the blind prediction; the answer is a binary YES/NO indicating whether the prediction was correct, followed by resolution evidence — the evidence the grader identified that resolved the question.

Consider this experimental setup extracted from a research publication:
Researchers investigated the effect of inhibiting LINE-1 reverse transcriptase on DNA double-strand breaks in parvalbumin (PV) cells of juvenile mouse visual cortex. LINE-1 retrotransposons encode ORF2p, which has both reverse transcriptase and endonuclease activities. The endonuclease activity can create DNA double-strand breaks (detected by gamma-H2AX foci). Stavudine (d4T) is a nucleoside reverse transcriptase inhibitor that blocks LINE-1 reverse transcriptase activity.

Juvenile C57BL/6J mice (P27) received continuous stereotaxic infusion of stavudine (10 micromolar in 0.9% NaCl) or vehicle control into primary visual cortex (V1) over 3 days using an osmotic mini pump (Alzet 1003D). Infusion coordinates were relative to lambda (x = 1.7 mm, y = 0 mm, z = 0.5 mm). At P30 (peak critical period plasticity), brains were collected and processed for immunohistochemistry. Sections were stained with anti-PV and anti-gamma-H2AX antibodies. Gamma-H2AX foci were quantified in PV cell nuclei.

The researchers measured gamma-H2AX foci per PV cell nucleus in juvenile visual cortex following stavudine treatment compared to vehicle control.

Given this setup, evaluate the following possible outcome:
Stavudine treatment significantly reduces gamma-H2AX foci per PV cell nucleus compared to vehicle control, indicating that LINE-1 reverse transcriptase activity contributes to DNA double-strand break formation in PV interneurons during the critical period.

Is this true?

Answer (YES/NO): NO